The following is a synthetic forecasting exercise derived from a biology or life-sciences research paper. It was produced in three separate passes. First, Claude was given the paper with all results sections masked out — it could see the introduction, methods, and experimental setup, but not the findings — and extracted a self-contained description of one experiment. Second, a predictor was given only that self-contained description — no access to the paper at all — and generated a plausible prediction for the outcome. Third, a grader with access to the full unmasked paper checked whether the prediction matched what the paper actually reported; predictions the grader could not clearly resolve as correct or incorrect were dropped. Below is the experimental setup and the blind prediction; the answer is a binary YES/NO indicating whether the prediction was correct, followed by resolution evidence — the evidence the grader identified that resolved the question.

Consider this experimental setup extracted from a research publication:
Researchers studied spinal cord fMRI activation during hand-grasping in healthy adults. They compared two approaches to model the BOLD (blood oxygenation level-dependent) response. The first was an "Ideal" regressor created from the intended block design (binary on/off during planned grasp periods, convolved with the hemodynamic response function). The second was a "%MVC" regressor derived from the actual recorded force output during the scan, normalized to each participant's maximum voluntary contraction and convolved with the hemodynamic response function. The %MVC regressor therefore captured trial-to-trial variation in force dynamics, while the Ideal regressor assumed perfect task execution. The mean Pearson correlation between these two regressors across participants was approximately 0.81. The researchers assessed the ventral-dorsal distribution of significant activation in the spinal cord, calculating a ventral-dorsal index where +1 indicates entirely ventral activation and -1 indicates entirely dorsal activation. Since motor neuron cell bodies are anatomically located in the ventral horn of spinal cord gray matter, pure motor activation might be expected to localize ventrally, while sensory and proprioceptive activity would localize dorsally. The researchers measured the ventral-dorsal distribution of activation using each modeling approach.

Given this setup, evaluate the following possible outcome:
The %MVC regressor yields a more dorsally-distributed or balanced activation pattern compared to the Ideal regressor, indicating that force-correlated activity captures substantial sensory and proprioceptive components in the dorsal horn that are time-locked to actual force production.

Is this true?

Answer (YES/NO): YES